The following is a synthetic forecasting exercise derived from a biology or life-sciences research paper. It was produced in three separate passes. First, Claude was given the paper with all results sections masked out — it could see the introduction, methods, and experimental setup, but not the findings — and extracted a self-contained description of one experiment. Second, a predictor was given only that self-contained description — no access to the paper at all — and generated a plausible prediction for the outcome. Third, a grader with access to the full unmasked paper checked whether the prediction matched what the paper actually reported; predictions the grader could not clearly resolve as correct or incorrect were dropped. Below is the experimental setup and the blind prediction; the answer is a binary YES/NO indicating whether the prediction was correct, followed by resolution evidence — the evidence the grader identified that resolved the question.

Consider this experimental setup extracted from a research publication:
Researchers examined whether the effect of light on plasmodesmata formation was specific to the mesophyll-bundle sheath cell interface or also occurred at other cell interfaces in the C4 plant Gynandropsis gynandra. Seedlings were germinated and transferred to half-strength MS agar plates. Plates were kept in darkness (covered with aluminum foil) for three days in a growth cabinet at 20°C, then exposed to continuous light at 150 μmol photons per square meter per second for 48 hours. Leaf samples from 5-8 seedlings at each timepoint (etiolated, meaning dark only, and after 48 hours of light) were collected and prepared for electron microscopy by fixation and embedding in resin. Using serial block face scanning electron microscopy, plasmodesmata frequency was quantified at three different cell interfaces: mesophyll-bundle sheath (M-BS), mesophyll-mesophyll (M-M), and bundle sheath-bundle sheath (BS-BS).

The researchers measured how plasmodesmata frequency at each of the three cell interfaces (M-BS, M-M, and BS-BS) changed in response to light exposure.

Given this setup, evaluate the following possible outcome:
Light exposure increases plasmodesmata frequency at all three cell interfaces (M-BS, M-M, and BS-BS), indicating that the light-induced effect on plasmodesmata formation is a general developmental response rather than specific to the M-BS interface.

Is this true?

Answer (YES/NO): NO